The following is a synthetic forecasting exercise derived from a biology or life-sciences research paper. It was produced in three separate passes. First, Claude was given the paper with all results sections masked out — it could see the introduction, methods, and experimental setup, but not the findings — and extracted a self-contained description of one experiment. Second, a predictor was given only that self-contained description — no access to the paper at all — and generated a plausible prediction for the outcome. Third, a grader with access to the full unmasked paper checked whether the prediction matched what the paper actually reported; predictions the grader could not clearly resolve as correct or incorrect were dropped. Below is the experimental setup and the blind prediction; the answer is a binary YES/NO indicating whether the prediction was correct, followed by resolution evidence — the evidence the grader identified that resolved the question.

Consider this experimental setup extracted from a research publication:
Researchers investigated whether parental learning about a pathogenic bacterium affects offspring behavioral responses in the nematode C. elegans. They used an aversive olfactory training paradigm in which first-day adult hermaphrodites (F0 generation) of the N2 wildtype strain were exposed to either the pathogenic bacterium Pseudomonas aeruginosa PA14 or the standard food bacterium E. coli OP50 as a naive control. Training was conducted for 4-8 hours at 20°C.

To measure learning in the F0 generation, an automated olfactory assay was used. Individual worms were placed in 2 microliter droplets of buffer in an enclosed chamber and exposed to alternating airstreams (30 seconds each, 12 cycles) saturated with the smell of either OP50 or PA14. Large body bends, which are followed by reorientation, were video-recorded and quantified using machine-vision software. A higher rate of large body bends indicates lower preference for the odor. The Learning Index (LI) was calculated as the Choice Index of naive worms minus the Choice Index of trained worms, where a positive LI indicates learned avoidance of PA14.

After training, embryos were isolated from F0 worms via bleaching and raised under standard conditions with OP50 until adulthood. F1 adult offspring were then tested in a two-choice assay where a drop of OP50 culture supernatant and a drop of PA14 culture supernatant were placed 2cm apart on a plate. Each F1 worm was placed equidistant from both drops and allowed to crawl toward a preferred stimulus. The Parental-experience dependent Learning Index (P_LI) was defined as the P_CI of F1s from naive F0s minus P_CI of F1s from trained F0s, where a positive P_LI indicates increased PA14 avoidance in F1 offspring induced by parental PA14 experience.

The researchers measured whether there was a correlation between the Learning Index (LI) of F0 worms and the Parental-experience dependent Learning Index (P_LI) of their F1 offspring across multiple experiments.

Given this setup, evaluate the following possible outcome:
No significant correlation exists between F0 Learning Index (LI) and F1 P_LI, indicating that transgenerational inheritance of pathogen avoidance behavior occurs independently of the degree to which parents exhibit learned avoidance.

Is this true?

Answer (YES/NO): NO